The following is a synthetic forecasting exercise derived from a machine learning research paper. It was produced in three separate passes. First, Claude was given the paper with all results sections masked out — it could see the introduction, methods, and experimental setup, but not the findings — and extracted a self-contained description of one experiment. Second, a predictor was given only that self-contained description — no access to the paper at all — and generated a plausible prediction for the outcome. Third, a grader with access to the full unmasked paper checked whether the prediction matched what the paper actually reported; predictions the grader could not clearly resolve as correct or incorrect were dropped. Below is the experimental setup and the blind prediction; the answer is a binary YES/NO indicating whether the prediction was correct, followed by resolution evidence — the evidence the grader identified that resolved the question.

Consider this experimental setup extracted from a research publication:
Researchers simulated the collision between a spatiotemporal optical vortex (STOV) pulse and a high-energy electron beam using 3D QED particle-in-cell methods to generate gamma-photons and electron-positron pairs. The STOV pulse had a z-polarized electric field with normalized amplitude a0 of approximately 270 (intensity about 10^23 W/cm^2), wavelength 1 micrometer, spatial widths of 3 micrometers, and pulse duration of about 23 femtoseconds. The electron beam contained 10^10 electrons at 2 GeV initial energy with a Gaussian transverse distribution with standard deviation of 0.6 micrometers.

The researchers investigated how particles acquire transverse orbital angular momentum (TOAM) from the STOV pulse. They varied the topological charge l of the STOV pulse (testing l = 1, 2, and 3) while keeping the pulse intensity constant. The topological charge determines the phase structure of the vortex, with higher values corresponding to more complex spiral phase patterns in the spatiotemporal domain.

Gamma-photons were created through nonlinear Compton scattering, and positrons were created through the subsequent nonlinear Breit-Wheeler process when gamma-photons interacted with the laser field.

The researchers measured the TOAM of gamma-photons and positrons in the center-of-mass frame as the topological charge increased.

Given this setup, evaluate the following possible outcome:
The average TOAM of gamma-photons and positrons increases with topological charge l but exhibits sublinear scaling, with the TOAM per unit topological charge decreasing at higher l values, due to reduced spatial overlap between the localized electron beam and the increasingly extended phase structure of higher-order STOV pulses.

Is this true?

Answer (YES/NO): NO